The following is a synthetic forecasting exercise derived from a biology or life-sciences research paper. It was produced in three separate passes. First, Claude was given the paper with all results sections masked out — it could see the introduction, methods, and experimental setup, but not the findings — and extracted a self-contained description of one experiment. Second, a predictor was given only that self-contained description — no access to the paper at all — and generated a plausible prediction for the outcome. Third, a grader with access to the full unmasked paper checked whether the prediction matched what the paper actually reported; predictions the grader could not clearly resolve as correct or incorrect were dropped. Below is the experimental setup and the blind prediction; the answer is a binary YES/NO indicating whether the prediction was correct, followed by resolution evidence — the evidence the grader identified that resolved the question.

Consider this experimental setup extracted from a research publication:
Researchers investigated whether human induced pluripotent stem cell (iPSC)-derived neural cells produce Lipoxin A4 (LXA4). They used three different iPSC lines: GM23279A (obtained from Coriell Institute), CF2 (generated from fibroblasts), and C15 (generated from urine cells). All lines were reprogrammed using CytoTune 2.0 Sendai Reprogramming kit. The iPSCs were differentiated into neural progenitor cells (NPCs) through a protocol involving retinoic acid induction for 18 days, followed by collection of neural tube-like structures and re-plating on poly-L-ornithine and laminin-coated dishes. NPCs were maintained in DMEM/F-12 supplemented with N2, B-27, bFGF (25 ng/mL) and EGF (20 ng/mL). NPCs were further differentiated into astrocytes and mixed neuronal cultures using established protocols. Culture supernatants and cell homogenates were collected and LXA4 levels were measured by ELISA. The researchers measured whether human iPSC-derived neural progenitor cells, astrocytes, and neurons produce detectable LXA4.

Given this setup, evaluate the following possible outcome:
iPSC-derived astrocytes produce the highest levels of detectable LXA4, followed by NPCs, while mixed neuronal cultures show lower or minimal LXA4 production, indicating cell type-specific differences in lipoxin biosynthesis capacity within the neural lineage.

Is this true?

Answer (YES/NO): NO